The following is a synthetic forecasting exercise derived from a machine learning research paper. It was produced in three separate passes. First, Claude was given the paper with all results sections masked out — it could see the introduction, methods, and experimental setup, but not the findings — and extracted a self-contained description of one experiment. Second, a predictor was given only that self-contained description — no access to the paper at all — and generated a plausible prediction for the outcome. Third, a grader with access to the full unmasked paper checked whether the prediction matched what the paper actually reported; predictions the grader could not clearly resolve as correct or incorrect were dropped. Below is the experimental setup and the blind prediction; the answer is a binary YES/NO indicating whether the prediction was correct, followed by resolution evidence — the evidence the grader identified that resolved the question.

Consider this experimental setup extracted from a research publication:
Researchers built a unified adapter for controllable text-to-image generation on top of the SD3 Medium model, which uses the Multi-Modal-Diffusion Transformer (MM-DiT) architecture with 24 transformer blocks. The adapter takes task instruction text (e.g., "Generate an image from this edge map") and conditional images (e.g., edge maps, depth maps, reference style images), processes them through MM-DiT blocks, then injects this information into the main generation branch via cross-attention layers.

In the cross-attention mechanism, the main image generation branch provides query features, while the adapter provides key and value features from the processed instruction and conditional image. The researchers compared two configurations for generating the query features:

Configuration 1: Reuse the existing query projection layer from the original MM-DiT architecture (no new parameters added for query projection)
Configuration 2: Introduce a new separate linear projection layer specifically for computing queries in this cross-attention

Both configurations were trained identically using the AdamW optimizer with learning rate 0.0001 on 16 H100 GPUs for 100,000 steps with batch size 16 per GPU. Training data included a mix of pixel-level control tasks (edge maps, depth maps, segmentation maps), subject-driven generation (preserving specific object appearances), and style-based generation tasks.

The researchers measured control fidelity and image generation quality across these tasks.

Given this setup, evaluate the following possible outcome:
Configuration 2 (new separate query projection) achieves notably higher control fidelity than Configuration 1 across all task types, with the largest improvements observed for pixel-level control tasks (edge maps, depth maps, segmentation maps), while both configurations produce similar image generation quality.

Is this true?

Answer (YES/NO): NO